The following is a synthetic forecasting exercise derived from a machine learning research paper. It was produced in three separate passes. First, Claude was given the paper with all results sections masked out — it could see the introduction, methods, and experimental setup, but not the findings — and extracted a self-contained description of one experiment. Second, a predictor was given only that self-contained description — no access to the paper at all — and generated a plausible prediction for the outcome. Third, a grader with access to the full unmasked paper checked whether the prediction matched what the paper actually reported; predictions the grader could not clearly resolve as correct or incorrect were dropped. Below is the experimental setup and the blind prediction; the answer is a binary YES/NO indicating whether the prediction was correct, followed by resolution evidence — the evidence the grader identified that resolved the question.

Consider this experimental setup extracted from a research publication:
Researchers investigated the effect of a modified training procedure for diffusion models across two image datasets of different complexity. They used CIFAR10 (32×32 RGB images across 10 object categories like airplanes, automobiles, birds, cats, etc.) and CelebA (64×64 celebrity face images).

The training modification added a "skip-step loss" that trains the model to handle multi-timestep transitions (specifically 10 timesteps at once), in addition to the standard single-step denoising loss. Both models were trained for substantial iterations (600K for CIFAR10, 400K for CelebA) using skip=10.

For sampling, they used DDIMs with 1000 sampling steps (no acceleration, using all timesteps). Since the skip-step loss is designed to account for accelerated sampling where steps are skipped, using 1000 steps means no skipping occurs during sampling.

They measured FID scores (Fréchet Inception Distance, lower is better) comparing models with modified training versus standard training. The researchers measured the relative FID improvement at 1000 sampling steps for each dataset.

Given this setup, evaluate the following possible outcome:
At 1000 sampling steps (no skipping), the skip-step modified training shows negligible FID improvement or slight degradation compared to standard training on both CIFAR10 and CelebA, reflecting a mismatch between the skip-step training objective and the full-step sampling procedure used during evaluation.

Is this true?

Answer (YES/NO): NO